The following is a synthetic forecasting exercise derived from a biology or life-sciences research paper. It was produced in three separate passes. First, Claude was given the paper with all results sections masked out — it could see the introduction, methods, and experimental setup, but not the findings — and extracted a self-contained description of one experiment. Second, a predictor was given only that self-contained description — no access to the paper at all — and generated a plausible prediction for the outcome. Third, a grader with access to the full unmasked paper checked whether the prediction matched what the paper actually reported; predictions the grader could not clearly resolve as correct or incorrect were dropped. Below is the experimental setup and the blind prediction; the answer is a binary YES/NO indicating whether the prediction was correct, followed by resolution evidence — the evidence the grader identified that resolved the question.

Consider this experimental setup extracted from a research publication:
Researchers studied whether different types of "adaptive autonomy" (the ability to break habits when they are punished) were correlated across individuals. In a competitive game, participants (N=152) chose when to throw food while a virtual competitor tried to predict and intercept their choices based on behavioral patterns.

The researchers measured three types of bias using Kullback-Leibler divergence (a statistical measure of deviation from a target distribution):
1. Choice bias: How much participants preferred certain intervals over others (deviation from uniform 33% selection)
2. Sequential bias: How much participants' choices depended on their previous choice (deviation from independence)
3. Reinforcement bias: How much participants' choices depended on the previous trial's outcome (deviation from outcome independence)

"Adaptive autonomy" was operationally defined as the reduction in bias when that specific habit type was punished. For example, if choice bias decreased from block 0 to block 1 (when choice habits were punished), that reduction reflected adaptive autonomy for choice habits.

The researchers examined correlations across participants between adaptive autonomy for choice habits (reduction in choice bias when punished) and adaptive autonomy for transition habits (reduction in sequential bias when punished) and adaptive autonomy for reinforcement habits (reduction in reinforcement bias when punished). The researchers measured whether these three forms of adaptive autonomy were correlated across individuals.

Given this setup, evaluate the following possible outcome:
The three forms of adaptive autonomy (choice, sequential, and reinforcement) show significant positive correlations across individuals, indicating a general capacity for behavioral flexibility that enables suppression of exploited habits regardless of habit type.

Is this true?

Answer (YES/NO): NO